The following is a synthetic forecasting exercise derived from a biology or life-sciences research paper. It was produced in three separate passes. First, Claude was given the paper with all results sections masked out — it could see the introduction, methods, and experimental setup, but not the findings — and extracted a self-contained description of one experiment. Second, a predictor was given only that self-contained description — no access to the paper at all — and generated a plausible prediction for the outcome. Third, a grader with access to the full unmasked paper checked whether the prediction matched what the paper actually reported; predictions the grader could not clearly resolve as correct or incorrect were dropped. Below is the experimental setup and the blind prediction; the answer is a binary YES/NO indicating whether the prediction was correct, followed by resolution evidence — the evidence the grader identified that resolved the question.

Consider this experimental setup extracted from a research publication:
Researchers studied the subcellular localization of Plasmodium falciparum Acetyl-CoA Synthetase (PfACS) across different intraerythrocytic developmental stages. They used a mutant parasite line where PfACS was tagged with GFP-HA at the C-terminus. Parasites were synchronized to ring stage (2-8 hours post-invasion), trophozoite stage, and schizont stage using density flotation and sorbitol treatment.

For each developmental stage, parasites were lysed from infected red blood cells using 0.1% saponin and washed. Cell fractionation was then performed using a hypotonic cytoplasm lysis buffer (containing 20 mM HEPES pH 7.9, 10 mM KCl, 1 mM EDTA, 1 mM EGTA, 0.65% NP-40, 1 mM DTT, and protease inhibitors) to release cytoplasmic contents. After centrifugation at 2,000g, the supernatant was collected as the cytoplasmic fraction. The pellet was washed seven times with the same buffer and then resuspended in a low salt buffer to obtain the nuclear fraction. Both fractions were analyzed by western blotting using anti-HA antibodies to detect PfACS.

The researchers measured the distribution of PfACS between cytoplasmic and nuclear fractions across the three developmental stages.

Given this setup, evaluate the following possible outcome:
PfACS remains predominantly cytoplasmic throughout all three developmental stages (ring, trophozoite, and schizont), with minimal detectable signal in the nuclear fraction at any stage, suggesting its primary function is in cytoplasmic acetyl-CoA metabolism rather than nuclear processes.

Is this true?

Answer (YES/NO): NO